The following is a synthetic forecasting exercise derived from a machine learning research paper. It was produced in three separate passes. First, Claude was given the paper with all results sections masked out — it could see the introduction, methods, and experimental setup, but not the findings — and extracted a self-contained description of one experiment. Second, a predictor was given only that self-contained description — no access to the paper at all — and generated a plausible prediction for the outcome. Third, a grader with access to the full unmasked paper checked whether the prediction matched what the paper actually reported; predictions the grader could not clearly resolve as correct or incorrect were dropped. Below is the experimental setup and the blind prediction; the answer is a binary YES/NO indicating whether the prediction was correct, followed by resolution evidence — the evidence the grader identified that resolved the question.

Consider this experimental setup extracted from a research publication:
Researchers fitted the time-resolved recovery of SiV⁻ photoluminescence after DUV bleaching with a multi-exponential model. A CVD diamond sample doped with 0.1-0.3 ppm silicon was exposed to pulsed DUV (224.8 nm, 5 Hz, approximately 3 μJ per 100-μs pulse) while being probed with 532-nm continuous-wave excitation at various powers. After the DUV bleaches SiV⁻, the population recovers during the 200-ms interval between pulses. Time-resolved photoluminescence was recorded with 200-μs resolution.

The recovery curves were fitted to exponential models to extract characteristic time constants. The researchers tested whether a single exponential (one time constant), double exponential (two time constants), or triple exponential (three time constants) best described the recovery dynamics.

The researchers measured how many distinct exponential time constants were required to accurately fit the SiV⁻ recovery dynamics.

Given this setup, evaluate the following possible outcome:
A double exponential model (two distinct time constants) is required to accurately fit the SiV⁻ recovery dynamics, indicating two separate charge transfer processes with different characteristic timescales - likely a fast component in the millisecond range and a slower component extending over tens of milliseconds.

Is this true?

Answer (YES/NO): NO